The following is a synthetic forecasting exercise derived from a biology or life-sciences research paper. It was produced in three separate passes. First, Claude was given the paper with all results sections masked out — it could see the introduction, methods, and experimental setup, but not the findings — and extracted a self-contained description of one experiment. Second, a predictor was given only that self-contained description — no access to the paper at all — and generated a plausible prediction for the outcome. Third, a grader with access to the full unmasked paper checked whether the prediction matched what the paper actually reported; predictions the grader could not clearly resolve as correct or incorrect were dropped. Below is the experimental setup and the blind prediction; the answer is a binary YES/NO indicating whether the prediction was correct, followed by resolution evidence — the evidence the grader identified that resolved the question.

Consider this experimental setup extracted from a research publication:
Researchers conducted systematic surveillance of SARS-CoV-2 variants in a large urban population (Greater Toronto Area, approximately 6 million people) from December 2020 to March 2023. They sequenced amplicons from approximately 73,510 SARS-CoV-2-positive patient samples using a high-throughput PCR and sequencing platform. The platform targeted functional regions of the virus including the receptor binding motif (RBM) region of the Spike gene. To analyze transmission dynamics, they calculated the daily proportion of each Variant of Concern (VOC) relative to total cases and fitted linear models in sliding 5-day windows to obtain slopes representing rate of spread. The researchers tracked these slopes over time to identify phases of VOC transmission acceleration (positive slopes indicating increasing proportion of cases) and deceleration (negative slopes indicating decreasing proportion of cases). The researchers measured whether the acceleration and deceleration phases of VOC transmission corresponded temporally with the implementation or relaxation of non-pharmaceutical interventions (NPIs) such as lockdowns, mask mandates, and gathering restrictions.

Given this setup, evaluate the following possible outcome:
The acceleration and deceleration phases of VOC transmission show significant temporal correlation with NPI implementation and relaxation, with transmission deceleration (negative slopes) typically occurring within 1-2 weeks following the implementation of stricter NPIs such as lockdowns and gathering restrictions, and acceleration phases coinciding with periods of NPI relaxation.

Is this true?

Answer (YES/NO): NO